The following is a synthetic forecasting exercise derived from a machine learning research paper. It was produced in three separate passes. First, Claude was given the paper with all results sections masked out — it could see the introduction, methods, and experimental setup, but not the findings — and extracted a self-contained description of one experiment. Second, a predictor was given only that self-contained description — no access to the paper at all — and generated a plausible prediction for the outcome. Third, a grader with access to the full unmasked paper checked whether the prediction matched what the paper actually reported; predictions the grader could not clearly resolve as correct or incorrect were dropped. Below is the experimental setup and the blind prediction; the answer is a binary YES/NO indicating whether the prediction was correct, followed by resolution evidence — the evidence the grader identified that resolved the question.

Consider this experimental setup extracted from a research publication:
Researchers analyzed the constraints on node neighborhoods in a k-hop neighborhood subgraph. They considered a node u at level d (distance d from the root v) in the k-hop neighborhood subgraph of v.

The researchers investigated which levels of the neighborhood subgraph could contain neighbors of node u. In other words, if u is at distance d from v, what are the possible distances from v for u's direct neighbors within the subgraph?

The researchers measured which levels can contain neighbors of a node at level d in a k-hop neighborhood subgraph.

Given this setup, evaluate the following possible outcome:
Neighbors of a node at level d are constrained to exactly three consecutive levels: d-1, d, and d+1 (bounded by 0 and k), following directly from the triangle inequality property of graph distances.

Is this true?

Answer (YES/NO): YES